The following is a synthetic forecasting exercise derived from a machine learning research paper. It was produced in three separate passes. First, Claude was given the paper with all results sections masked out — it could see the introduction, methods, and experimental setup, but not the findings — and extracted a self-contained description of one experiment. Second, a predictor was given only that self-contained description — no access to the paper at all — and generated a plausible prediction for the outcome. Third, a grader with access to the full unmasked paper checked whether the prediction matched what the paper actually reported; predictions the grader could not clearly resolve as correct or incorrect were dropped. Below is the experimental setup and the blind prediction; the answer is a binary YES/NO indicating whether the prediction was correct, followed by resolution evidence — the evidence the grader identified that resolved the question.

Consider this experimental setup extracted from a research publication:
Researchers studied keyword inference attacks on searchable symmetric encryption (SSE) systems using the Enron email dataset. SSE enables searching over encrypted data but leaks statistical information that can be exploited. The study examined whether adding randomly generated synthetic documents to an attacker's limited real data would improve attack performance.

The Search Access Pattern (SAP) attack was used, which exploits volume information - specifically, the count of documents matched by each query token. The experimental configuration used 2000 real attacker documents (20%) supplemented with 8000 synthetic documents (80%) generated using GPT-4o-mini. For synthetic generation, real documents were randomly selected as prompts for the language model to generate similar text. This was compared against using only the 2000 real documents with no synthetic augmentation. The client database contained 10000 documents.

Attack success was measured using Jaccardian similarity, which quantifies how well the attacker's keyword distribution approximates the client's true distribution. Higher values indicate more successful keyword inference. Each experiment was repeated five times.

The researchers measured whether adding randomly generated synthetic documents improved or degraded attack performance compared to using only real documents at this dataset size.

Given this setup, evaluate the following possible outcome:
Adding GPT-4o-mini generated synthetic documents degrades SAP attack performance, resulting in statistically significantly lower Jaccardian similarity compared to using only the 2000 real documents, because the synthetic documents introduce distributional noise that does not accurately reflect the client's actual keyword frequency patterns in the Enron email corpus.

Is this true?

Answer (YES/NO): NO